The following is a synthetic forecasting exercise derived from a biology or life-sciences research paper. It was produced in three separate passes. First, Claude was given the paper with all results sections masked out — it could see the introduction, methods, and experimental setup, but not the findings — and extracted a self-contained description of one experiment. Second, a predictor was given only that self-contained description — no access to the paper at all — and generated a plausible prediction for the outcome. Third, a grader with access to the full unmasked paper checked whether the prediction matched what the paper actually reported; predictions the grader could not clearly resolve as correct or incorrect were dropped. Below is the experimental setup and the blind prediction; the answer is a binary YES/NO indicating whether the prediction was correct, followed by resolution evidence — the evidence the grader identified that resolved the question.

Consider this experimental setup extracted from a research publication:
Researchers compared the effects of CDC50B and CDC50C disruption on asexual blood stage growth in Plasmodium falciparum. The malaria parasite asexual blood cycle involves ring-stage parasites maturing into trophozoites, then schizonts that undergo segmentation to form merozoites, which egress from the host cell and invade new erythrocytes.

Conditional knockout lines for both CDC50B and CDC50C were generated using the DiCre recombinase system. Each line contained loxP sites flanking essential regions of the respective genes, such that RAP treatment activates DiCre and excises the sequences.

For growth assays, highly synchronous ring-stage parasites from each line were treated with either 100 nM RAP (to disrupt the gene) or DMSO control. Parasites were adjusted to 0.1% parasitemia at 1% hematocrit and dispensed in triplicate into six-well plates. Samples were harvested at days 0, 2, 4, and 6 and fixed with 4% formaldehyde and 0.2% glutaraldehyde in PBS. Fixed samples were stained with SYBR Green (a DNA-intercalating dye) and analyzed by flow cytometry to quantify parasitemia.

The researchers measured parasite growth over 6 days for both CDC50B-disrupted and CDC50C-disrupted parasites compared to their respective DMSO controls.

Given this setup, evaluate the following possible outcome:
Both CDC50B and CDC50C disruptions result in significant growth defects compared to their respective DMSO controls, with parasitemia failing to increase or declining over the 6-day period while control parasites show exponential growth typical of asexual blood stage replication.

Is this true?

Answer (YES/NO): NO